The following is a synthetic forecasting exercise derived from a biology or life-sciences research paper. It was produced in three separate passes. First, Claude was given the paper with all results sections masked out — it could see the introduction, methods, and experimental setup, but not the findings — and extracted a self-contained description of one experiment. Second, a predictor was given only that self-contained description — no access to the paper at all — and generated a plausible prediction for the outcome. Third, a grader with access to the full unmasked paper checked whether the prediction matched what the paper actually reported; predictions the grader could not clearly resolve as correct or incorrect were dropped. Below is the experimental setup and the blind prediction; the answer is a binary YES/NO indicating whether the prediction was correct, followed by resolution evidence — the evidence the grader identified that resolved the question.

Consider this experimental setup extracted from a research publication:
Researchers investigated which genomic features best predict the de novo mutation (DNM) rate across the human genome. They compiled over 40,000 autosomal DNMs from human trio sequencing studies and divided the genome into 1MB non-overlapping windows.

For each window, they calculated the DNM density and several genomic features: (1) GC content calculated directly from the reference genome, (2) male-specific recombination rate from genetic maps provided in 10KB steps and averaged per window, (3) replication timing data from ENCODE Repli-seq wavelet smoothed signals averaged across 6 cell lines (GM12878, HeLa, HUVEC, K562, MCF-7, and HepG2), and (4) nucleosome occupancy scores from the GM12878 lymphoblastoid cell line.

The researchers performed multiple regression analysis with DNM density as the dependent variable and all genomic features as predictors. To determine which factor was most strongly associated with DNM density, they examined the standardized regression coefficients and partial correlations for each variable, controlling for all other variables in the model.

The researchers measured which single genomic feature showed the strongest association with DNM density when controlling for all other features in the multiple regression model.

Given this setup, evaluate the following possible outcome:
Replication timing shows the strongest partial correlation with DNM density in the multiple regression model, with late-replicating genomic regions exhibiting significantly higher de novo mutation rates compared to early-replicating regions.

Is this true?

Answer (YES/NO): NO